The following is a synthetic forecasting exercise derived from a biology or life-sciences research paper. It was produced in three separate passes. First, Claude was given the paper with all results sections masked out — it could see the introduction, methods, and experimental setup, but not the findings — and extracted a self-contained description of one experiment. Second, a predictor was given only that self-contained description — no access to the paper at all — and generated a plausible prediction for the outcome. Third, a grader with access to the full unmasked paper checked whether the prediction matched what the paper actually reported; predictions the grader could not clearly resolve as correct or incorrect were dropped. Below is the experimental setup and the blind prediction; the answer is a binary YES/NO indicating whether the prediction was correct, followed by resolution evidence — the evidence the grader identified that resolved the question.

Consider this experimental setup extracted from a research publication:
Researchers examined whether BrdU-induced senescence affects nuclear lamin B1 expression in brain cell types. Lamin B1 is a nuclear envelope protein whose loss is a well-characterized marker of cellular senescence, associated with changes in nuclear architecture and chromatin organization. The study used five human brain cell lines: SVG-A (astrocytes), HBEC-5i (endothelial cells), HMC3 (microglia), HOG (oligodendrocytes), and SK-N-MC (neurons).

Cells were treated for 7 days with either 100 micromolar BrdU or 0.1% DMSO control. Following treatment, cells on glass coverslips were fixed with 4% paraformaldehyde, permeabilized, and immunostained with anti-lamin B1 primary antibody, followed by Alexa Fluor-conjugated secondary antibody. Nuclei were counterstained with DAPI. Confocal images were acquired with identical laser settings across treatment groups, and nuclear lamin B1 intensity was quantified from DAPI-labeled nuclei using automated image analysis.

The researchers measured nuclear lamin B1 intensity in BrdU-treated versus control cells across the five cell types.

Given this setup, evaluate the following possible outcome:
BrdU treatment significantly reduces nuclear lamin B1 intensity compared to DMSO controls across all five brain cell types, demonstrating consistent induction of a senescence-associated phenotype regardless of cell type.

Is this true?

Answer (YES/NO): NO